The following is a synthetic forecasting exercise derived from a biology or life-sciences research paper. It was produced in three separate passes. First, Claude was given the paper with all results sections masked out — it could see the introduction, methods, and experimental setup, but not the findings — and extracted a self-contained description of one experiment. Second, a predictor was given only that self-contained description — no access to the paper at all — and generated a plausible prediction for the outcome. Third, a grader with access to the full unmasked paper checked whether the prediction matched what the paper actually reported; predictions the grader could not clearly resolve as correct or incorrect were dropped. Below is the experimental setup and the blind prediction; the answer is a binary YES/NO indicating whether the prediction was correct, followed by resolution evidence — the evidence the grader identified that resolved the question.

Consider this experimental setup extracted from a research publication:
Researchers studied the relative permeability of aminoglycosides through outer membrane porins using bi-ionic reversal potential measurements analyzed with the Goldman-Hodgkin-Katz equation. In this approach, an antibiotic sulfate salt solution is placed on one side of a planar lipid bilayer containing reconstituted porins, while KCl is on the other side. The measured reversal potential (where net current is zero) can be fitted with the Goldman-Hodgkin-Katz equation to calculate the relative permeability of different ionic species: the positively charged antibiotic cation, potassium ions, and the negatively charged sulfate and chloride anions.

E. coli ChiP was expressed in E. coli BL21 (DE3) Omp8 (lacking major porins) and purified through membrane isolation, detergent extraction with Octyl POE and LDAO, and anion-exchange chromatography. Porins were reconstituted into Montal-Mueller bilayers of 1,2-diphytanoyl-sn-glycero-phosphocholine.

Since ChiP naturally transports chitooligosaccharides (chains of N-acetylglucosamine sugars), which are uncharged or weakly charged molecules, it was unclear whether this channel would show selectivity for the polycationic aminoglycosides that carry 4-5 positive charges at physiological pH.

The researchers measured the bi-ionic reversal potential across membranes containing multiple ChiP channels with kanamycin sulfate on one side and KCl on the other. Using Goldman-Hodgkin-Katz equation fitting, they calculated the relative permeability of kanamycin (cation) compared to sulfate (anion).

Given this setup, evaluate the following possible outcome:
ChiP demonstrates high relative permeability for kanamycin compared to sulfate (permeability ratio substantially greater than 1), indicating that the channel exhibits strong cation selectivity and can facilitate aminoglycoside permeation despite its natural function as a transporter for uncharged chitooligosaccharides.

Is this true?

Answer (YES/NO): NO